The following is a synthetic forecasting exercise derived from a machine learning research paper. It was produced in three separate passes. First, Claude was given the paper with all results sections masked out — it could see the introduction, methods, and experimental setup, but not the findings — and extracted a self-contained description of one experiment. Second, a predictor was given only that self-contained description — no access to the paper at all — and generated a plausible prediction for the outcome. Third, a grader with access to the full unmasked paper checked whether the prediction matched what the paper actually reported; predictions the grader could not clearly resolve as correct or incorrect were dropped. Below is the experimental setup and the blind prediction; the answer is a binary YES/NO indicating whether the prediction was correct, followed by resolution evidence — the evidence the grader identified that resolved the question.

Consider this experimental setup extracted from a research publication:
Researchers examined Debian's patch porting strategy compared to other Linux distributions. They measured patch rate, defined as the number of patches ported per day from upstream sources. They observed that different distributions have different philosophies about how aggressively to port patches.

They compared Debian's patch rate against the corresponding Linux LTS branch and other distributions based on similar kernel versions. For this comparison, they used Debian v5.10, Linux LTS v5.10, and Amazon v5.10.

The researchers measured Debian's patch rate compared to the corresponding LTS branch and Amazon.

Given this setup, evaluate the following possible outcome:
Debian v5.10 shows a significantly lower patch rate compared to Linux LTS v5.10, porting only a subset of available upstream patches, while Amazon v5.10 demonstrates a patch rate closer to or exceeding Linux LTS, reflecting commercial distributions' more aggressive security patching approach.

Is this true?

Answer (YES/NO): YES